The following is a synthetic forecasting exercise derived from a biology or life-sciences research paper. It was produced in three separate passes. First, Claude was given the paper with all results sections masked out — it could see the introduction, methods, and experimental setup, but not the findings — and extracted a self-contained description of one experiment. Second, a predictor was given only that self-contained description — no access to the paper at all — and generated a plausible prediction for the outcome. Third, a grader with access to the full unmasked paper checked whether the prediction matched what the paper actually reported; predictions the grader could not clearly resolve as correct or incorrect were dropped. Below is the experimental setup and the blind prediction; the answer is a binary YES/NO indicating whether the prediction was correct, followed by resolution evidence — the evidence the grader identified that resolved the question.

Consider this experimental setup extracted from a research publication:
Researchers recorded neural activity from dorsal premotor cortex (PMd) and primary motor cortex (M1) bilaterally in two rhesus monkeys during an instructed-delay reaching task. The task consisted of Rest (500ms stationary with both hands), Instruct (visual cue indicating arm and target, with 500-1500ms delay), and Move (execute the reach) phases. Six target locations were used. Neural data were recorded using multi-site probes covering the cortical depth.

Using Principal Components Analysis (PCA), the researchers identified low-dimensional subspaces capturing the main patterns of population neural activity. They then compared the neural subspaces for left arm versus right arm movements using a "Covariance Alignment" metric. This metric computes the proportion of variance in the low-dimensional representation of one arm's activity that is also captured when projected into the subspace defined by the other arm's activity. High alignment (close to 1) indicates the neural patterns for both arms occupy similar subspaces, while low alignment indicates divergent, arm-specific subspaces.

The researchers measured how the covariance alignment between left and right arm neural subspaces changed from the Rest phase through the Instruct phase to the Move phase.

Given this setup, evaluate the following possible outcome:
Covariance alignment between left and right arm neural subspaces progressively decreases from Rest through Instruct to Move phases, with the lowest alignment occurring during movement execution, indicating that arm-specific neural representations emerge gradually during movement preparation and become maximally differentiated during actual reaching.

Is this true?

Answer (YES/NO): YES